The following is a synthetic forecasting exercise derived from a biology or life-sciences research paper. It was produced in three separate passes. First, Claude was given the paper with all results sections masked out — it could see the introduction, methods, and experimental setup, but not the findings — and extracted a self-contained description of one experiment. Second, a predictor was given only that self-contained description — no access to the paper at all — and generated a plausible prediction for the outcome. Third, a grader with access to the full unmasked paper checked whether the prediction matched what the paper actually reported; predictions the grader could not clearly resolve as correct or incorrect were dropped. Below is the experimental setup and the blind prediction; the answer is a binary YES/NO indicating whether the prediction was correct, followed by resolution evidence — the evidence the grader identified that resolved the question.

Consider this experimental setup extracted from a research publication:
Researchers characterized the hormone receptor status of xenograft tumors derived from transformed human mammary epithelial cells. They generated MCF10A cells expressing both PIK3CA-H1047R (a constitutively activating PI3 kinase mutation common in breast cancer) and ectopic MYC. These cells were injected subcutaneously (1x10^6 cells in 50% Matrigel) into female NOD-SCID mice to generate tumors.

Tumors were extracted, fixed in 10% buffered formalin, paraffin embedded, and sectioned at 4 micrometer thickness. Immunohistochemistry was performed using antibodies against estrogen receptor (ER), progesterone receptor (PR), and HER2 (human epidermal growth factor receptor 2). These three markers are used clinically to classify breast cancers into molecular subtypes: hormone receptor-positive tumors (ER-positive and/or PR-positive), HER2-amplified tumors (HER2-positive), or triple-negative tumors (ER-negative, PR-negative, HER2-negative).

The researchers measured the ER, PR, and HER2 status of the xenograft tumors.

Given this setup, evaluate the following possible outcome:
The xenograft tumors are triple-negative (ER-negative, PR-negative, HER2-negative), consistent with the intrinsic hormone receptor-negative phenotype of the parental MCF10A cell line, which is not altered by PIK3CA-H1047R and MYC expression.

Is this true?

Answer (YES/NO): YES